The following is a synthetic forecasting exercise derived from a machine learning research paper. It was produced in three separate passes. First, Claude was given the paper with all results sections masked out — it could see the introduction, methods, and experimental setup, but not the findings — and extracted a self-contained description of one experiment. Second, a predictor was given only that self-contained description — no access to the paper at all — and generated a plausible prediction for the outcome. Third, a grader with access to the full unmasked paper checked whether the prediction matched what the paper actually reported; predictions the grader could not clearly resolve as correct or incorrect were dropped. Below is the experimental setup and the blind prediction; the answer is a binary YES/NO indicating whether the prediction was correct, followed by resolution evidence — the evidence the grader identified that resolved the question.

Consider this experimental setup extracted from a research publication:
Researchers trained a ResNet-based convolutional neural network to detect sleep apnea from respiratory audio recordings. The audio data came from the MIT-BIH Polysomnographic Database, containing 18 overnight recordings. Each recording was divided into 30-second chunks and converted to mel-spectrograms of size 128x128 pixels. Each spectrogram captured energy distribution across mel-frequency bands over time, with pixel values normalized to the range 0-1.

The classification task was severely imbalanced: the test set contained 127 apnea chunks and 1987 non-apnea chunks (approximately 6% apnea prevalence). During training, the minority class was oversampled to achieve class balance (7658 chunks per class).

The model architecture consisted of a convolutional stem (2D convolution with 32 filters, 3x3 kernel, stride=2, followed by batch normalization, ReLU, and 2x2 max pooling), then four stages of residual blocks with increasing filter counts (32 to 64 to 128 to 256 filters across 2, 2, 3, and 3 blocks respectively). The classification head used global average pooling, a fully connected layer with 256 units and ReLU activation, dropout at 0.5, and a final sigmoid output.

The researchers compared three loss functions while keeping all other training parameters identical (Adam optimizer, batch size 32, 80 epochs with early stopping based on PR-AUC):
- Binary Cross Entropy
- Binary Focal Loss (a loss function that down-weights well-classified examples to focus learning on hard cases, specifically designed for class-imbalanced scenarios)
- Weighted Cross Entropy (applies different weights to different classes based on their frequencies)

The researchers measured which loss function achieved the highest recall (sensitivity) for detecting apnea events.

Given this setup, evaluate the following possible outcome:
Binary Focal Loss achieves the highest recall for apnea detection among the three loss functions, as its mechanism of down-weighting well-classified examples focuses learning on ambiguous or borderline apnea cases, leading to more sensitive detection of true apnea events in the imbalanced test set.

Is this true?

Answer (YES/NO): NO